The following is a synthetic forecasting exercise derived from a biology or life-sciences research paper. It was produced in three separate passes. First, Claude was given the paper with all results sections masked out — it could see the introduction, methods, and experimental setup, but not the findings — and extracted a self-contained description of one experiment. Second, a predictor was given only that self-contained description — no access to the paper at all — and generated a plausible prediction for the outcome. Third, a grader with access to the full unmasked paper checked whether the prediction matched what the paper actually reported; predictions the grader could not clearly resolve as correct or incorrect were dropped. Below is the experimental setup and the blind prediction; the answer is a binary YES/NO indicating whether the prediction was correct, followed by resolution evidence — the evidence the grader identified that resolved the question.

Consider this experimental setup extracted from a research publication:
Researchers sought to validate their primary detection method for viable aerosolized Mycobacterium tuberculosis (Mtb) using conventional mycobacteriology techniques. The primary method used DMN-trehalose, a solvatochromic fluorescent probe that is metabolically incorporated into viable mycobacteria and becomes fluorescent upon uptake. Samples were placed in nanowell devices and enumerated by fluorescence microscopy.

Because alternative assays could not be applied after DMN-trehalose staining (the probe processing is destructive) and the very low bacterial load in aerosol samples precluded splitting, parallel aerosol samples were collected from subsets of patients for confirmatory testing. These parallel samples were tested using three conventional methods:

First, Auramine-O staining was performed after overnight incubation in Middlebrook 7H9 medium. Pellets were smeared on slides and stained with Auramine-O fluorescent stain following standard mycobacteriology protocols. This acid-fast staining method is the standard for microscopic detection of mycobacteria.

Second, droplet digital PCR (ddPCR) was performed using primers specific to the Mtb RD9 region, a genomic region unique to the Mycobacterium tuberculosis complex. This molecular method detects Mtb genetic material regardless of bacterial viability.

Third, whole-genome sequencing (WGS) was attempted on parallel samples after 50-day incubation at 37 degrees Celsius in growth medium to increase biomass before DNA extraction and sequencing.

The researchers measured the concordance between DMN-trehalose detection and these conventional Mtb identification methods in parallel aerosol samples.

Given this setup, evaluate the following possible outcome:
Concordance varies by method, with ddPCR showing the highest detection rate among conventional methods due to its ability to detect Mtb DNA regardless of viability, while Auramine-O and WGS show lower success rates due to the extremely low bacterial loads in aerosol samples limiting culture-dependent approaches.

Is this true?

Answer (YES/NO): NO